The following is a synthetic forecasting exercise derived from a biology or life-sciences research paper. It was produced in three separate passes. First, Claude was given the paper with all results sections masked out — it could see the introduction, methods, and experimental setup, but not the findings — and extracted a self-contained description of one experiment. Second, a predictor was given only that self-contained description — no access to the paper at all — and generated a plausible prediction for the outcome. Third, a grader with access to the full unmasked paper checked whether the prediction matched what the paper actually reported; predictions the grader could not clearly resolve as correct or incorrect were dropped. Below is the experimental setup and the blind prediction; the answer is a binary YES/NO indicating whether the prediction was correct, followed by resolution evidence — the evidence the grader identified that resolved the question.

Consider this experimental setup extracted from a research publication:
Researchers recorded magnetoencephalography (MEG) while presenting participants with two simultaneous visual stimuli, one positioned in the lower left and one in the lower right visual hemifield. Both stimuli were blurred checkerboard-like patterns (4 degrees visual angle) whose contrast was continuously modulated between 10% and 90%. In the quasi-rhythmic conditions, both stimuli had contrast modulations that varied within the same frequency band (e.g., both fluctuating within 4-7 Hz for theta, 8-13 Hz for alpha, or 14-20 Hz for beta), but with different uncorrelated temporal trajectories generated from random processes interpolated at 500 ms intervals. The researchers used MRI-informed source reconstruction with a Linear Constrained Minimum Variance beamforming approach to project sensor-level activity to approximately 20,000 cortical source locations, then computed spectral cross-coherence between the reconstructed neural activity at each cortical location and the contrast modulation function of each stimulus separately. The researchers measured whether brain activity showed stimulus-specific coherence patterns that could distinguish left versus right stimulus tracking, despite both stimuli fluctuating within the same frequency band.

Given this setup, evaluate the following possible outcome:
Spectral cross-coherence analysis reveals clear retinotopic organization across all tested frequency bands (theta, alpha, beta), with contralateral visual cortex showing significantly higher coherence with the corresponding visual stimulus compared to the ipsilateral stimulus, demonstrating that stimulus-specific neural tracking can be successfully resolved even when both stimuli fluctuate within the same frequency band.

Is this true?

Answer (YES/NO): YES